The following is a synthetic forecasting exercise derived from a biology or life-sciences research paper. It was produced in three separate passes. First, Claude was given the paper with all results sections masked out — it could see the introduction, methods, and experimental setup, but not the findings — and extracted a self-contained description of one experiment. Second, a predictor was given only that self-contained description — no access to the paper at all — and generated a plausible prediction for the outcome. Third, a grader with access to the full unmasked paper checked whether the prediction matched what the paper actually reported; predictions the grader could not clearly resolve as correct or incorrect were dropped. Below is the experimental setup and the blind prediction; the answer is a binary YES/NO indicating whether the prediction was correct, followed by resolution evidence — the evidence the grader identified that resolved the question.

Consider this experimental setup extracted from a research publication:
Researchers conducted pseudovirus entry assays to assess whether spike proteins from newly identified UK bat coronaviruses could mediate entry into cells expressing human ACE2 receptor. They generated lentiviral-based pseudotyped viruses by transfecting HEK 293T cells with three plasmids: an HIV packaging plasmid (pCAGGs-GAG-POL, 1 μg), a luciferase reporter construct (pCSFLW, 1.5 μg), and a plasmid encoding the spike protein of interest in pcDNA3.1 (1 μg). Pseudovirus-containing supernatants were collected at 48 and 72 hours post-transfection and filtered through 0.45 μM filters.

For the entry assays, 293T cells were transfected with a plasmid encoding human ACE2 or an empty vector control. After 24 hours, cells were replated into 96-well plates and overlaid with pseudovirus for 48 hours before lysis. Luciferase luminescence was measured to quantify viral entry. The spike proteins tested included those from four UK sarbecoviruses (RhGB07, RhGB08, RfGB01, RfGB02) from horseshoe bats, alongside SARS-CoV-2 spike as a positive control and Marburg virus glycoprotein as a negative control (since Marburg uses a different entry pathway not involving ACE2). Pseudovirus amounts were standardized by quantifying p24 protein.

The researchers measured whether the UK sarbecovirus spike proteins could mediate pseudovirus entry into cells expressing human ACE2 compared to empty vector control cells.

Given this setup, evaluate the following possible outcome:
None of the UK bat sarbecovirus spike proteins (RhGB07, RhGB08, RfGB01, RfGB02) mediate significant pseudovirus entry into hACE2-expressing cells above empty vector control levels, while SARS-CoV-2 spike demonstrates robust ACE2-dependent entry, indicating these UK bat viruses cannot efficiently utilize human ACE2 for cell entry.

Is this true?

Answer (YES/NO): NO